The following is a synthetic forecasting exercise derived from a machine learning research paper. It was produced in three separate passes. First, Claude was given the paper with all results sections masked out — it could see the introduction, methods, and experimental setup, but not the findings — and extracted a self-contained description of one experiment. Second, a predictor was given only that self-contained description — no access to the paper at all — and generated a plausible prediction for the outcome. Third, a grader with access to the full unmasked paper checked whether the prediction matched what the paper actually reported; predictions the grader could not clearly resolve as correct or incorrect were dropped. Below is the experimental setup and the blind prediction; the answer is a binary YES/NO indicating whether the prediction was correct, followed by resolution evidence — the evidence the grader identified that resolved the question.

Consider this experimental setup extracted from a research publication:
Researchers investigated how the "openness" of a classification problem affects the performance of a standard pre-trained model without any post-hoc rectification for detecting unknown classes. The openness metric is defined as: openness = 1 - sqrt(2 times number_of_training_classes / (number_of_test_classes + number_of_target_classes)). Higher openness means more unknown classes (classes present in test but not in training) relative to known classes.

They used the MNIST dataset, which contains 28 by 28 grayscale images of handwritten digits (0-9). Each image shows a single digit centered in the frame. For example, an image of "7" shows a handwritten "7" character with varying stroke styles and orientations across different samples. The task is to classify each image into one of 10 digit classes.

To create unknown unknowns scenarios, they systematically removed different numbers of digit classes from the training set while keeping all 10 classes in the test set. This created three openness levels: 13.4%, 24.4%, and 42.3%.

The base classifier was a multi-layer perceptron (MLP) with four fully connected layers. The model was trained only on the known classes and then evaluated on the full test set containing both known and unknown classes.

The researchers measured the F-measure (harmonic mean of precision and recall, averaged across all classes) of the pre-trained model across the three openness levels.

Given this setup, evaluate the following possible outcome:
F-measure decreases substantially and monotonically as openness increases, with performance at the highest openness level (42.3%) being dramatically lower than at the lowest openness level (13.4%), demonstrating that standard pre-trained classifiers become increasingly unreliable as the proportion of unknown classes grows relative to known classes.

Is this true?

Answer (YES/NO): YES